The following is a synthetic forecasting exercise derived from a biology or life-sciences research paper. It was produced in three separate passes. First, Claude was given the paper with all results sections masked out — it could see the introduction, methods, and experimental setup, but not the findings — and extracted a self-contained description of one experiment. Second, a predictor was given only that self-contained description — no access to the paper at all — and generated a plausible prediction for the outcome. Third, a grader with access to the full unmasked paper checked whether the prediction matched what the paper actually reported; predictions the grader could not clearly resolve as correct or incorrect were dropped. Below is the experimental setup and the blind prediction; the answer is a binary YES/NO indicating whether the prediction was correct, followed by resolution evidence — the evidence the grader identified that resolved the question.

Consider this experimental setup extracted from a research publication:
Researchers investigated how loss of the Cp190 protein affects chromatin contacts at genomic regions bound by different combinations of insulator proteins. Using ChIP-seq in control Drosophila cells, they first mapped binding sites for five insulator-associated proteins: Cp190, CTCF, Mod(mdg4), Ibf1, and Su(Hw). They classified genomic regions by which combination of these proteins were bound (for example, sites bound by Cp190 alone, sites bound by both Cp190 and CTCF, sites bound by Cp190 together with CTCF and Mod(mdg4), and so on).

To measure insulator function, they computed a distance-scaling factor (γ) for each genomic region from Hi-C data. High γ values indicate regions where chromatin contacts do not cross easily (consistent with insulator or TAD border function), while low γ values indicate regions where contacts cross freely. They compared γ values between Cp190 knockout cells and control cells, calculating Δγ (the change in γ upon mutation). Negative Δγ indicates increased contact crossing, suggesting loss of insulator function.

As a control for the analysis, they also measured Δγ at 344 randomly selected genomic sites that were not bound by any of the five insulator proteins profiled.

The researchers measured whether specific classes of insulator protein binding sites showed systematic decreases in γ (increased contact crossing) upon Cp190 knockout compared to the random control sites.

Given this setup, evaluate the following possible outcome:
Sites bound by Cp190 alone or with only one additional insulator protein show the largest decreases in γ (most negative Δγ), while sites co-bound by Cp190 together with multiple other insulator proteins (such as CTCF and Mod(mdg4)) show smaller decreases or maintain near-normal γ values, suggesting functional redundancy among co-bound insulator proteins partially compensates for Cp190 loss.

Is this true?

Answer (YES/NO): NO